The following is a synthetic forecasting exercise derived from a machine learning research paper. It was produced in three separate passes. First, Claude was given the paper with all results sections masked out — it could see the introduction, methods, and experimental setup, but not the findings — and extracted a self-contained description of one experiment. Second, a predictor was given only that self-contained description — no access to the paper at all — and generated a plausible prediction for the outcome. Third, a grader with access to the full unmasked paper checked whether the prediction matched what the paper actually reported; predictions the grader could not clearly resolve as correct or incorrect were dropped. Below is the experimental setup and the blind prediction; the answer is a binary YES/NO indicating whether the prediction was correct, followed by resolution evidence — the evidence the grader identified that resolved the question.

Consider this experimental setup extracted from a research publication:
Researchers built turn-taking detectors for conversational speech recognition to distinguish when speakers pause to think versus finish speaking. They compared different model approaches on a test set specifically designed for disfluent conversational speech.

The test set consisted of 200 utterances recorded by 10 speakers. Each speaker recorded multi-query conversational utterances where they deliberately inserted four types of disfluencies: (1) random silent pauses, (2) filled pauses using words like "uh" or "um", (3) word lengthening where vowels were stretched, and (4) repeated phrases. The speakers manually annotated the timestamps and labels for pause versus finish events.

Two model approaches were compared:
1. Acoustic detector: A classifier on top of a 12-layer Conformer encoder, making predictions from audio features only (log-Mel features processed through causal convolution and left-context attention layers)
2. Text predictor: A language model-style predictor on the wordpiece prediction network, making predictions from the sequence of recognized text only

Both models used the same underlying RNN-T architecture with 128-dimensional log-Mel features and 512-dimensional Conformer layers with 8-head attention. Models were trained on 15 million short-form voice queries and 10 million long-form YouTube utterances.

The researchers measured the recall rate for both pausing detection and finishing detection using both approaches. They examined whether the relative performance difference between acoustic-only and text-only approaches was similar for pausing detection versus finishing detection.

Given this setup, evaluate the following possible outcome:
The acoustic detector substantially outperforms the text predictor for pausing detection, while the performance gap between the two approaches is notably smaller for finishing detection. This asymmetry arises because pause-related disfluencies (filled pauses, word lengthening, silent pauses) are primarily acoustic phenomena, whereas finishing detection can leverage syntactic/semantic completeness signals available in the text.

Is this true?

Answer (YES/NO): YES